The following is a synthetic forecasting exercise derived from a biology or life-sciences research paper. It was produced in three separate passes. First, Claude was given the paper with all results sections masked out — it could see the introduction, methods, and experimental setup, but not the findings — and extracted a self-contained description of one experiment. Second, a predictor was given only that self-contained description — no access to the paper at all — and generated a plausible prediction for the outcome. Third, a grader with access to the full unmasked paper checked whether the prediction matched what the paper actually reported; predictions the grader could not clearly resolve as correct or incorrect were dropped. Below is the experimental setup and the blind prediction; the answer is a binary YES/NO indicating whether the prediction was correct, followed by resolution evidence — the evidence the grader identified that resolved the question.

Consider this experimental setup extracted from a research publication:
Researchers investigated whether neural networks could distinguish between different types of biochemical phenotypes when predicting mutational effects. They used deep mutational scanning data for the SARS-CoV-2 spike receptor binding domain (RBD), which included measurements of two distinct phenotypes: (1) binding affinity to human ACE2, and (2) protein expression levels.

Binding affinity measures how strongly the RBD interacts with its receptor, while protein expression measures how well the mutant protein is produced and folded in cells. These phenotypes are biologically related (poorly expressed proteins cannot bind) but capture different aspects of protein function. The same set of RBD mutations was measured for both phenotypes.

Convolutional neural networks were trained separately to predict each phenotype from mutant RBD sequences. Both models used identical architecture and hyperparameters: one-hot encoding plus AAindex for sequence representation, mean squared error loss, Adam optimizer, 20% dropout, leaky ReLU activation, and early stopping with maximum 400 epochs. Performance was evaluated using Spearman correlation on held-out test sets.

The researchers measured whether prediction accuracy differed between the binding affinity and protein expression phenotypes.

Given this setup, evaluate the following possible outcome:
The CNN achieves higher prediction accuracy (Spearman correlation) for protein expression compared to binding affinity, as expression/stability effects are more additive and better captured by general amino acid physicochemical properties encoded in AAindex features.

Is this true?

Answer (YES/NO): NO